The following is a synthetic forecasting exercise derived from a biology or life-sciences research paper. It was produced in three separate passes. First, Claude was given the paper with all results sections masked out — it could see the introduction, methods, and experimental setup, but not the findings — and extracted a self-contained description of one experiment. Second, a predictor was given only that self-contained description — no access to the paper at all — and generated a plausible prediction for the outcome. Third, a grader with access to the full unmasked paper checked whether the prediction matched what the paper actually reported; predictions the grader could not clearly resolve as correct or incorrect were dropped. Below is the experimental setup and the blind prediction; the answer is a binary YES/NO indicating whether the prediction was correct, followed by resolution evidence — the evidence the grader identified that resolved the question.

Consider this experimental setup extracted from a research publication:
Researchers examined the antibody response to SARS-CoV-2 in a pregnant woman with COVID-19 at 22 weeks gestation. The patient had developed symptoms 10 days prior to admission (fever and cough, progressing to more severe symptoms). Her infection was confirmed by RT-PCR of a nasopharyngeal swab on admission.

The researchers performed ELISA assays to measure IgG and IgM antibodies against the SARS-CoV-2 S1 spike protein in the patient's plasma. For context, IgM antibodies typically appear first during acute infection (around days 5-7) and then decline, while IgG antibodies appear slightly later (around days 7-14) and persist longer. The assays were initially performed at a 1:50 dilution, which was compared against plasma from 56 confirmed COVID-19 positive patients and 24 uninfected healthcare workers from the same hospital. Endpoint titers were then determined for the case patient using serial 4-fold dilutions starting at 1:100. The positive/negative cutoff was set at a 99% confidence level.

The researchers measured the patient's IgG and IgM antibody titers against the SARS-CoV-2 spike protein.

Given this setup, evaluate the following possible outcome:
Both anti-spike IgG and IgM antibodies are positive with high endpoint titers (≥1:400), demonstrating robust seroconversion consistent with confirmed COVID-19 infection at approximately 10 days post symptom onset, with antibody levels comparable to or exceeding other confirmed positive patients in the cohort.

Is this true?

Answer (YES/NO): YES